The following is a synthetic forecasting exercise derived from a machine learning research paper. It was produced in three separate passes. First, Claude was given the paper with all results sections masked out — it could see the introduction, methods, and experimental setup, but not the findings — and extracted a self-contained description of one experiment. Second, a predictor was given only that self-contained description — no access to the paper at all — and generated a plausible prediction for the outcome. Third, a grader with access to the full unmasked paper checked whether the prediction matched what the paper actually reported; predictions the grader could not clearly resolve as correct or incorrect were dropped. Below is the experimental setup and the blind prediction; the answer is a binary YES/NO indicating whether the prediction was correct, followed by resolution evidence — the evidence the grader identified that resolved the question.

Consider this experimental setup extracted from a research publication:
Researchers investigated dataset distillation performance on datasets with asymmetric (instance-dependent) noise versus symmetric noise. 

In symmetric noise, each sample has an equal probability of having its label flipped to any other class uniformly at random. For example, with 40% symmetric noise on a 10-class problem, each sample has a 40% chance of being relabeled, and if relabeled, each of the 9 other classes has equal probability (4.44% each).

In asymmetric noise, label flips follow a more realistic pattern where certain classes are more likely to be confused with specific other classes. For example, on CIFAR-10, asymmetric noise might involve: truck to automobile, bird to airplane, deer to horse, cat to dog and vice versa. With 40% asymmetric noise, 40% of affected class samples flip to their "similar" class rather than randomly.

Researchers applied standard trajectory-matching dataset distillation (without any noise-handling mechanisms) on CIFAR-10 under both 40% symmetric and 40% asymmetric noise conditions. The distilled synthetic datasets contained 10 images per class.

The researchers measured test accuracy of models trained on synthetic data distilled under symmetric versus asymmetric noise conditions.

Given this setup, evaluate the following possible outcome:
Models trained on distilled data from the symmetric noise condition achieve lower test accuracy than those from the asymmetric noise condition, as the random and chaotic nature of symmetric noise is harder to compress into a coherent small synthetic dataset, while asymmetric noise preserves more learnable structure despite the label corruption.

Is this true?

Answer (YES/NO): NO